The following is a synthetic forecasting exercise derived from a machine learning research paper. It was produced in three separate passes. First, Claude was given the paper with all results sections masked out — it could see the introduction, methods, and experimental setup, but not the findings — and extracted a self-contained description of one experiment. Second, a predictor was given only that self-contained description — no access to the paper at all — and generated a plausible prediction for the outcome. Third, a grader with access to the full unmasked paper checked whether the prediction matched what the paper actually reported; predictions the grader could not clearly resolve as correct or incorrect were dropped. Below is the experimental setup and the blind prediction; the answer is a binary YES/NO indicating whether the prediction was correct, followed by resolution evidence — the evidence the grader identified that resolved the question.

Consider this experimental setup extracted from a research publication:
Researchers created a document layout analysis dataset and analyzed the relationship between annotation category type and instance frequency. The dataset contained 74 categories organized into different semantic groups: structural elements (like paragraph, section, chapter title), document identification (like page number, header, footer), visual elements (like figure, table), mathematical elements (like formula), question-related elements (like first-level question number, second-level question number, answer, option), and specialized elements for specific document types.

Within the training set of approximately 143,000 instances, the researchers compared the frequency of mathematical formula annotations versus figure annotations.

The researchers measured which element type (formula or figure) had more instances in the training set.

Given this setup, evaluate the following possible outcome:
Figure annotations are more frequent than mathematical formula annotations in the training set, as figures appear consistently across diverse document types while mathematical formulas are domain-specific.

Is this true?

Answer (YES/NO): NO